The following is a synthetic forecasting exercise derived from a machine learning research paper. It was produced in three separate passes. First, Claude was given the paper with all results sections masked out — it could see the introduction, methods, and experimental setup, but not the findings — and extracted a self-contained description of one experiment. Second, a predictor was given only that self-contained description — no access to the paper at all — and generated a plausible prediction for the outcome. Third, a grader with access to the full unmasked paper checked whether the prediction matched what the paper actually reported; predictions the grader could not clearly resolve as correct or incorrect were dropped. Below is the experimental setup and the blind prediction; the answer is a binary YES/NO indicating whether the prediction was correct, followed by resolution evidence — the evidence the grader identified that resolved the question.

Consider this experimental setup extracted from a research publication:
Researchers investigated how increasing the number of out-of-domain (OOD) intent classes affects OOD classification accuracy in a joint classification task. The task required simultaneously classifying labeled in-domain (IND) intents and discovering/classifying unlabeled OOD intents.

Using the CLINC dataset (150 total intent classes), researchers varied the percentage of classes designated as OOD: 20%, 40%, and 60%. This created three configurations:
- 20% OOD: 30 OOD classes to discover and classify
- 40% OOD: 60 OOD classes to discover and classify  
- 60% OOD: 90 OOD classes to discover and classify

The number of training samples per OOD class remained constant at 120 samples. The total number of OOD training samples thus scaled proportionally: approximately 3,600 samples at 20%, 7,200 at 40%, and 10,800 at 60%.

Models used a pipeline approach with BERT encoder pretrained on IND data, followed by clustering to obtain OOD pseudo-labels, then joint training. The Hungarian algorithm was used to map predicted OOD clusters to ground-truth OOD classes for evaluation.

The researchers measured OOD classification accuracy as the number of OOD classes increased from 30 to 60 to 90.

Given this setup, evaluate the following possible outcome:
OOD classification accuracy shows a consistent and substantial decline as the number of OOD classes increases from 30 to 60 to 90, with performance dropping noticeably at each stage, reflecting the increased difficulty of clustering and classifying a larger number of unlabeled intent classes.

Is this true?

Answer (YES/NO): YES